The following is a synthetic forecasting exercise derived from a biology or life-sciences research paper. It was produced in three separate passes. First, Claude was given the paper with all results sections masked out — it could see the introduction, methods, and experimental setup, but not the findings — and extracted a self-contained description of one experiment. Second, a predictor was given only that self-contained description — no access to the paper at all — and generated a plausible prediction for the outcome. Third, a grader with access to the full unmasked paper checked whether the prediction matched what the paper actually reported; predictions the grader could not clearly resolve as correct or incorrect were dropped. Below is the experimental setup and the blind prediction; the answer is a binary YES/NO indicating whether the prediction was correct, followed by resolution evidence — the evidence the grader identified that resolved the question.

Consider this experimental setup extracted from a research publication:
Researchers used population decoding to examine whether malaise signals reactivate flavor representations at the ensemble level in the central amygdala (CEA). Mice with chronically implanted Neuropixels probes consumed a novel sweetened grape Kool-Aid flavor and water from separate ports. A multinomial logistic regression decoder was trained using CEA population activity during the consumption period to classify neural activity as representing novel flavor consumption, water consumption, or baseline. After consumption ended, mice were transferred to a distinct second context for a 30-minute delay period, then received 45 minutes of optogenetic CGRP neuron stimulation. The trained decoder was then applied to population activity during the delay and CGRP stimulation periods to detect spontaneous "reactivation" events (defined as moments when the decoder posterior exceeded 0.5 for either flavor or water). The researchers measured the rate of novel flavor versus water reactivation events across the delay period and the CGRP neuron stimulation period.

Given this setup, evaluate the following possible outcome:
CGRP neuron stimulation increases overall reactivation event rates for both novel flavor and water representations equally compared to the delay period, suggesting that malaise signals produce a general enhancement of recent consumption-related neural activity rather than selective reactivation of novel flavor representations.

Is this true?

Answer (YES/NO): NO